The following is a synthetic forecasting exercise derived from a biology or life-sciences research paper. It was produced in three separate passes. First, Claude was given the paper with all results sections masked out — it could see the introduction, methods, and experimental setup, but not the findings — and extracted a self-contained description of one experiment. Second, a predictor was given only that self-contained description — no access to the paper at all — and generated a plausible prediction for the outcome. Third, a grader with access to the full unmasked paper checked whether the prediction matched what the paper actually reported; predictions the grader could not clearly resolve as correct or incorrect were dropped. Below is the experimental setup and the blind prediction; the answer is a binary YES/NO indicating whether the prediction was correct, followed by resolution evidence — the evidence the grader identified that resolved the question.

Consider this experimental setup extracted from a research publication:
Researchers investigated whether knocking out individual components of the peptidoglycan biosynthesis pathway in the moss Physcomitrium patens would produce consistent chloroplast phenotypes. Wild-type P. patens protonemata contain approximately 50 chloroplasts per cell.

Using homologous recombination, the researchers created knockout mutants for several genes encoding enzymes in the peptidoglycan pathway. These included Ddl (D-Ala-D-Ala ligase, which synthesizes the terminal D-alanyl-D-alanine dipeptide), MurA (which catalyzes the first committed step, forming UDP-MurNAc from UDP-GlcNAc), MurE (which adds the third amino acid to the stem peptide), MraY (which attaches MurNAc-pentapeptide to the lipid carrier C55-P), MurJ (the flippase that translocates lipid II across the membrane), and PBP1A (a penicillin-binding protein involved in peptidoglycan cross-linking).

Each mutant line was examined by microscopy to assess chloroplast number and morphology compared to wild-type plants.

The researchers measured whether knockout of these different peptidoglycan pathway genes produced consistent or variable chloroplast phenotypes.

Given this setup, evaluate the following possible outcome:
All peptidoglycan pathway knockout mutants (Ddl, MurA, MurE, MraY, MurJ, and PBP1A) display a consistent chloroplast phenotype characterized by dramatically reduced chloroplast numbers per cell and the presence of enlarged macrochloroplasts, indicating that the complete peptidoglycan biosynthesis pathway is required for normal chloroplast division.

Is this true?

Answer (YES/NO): YES